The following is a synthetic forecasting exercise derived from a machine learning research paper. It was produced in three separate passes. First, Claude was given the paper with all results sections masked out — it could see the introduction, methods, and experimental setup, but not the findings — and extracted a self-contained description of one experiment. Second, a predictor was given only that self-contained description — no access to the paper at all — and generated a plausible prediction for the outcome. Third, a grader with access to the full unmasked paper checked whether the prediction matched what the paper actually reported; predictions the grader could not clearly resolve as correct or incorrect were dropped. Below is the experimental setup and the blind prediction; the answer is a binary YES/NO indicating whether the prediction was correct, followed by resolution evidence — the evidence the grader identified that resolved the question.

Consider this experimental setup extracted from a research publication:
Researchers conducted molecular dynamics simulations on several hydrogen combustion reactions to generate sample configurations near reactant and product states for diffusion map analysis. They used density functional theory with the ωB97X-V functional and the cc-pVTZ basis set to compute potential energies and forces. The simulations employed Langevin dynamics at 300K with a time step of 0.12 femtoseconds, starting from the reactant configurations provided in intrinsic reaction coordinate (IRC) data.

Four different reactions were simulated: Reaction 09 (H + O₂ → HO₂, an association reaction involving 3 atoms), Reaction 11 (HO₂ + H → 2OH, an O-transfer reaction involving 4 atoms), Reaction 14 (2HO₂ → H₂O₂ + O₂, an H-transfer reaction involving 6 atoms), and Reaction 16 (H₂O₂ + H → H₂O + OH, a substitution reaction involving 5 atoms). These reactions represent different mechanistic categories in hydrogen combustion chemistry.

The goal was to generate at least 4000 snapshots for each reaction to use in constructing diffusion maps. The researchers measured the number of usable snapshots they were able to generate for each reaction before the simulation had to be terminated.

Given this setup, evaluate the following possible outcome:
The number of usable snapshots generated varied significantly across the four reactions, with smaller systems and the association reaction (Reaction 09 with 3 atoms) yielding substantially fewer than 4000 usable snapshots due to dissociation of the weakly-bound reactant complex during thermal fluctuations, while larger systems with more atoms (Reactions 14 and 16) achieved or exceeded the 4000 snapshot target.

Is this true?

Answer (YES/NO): YES